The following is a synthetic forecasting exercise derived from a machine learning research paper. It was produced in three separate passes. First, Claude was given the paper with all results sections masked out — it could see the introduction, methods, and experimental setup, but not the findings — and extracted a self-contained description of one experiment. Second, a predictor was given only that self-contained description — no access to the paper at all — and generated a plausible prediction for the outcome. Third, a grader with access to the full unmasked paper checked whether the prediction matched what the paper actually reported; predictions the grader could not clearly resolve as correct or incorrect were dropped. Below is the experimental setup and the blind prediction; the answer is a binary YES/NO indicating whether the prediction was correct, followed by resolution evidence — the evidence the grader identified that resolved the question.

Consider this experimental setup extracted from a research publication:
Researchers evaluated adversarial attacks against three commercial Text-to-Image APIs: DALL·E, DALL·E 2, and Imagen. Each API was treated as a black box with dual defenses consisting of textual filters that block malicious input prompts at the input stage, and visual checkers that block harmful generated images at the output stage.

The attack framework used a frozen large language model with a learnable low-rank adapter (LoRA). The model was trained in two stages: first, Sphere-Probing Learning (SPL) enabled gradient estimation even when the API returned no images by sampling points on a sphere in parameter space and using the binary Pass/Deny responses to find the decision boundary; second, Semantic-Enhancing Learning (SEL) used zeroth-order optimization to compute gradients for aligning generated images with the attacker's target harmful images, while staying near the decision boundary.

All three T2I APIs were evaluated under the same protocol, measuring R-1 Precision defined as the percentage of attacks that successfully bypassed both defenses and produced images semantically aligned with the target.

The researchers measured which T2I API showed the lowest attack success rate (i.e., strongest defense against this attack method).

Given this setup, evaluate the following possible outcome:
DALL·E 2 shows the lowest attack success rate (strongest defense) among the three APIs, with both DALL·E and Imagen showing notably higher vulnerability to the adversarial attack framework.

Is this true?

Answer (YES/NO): NO